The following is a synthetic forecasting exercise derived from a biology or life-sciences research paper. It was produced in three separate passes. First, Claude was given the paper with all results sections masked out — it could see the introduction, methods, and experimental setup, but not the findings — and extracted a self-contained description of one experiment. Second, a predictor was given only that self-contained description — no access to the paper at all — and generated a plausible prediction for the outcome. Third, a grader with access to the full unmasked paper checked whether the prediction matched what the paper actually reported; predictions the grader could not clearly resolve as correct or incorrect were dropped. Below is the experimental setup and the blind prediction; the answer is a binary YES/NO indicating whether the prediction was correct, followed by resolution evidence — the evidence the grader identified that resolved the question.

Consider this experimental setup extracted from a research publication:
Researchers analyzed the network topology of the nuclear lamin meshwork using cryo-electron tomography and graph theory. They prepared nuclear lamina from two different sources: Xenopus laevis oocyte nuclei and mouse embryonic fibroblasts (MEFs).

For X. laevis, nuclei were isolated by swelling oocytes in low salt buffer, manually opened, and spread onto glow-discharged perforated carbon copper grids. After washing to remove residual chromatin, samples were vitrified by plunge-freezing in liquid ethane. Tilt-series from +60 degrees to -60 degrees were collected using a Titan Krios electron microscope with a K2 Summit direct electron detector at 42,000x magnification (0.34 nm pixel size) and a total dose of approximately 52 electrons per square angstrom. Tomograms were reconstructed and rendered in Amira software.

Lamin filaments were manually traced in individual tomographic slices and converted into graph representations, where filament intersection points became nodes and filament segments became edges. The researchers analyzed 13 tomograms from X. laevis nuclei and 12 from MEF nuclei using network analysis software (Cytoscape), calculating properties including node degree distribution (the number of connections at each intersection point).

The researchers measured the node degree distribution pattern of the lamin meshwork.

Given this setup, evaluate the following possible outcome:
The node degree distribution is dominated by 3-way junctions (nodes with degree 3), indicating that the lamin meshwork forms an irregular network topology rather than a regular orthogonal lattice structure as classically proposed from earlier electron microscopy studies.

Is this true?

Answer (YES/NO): NO